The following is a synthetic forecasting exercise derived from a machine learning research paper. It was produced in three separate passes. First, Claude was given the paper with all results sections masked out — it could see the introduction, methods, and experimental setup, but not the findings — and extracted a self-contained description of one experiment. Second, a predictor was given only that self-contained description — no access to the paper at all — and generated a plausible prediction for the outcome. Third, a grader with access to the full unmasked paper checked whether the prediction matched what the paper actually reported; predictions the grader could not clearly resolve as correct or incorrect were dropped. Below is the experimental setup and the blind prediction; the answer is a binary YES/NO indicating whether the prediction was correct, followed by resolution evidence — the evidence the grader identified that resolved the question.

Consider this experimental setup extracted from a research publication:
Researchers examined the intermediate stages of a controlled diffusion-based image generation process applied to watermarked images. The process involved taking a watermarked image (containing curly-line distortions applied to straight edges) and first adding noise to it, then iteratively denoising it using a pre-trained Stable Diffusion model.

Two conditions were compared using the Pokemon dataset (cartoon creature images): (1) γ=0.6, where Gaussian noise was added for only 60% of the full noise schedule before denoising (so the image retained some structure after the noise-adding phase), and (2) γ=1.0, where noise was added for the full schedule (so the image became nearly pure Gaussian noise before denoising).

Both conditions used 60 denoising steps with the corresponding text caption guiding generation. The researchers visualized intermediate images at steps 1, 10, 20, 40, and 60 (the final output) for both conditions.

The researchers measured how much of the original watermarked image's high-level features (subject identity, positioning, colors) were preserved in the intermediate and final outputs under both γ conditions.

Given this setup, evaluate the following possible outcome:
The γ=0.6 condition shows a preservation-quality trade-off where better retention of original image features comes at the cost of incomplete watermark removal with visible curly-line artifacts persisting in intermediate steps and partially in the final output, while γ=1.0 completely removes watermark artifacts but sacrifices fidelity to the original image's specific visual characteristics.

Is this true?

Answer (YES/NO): NO